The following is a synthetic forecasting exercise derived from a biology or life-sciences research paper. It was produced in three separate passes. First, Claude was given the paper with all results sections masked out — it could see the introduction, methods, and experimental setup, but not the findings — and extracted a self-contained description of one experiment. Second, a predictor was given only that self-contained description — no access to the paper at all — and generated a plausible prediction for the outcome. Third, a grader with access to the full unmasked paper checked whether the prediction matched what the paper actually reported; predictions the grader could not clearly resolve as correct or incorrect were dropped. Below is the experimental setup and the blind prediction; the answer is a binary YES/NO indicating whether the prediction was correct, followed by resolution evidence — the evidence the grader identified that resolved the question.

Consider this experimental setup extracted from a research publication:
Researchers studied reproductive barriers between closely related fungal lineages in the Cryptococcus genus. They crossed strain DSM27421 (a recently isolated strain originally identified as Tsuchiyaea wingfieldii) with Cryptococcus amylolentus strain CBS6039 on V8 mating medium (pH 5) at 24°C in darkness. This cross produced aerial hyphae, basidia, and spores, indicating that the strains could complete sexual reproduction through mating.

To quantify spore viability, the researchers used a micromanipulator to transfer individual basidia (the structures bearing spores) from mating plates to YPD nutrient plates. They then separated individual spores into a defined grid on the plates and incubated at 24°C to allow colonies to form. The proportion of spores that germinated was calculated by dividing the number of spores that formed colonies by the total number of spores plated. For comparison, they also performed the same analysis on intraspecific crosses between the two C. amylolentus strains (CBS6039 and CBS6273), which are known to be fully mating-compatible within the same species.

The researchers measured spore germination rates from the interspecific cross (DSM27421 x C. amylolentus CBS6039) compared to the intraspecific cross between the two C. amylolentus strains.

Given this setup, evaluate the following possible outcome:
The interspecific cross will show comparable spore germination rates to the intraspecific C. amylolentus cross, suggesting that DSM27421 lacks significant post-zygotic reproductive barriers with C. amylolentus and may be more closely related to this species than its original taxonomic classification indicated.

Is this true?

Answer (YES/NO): NO